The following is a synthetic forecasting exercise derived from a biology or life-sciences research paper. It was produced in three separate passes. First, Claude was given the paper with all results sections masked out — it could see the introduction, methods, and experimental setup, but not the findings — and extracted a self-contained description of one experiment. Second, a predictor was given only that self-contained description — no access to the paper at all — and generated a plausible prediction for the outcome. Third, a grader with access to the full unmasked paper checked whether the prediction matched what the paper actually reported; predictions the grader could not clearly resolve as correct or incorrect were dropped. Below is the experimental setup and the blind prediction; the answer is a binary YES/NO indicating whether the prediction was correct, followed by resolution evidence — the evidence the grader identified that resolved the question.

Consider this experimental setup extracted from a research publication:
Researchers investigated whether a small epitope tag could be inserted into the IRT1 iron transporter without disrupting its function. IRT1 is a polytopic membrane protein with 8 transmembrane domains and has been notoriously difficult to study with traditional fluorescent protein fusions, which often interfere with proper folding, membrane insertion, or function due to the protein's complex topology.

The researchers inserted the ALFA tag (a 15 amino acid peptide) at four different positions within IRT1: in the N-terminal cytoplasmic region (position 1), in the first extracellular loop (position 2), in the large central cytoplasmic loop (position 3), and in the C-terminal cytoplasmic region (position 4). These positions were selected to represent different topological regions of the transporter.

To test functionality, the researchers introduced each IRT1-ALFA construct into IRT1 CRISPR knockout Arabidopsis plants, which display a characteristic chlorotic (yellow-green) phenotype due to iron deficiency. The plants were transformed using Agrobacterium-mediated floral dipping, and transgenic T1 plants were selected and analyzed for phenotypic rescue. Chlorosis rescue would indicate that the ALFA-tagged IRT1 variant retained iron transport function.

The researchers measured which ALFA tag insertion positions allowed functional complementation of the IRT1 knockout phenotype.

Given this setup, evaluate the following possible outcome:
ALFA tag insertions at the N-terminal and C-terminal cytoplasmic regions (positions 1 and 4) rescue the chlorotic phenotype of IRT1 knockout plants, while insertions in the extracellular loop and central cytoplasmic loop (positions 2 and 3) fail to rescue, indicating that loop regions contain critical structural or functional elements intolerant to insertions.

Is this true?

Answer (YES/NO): NO